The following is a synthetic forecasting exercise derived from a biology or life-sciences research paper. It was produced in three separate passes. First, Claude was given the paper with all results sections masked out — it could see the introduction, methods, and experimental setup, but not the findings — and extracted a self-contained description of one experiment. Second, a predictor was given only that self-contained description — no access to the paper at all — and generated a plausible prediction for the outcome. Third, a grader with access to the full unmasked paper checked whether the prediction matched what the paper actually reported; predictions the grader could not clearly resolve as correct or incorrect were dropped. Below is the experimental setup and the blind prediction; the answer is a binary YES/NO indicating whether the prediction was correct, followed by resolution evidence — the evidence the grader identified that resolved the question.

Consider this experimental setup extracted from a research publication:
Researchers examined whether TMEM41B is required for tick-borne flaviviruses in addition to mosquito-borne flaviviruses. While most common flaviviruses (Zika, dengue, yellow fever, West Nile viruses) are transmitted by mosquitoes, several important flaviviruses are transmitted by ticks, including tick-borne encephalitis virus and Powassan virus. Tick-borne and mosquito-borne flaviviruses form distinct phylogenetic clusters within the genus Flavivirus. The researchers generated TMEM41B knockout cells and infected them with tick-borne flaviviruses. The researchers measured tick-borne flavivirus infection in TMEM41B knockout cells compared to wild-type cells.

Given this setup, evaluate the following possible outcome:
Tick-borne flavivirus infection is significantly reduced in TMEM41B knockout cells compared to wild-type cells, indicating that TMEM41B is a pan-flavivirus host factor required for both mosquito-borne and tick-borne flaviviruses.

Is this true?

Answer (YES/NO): YES